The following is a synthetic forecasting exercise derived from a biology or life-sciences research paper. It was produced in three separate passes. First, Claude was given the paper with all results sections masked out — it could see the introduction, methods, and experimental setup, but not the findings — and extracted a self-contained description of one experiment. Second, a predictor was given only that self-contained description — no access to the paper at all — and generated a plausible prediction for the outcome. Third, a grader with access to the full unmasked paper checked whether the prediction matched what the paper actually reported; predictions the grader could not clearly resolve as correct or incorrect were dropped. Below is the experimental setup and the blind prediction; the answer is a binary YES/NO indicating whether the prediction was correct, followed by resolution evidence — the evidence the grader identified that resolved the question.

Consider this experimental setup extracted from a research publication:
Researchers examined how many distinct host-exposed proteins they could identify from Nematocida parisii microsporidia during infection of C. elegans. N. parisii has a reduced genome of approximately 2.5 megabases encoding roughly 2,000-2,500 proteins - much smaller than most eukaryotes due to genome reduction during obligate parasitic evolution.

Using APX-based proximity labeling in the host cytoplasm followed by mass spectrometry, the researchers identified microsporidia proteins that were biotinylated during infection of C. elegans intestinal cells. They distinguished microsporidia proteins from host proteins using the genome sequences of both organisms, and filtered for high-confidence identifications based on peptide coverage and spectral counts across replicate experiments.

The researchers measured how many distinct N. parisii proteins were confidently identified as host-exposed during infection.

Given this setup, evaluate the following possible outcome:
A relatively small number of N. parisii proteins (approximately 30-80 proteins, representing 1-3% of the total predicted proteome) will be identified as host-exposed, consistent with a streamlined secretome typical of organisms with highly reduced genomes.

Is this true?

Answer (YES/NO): YES